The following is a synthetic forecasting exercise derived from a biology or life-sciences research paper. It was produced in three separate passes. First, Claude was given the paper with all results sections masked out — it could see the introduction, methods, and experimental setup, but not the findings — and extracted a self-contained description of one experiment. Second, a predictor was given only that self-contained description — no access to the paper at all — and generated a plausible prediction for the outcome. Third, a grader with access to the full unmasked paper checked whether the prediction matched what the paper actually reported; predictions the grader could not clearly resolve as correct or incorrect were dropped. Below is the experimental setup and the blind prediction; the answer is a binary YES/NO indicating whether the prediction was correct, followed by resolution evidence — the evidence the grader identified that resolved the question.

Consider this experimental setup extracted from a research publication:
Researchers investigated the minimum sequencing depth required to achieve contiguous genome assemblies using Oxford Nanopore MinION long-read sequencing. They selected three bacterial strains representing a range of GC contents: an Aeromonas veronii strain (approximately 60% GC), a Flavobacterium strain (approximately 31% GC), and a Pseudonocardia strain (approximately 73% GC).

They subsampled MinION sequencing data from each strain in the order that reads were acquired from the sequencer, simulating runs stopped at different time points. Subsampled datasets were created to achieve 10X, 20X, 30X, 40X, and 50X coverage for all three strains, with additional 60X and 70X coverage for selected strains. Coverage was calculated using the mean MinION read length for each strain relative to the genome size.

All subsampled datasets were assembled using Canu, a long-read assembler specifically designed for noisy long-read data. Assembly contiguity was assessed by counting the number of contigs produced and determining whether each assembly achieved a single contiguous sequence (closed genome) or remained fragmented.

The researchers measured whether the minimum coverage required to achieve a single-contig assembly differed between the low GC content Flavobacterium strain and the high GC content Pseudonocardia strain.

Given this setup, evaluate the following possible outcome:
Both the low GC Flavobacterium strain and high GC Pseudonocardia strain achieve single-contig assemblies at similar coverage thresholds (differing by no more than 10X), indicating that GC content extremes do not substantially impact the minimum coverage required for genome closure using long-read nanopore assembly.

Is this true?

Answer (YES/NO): NO